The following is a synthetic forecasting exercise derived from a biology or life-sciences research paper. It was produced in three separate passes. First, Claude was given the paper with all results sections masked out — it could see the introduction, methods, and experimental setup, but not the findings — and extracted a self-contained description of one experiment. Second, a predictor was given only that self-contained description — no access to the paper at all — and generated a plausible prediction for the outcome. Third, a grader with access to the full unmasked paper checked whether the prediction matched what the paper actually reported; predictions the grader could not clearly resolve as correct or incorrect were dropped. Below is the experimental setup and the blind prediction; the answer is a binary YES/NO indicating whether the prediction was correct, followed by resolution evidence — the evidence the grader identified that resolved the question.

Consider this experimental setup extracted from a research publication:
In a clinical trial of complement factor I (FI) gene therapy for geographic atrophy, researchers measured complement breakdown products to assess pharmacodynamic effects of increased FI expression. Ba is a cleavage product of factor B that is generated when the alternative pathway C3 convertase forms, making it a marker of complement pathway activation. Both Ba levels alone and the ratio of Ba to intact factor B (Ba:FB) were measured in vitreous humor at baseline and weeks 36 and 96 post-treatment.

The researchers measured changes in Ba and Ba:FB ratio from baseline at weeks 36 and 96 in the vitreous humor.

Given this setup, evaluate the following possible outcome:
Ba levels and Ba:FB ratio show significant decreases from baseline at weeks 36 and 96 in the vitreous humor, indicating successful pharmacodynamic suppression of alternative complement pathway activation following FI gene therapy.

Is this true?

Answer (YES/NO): YES